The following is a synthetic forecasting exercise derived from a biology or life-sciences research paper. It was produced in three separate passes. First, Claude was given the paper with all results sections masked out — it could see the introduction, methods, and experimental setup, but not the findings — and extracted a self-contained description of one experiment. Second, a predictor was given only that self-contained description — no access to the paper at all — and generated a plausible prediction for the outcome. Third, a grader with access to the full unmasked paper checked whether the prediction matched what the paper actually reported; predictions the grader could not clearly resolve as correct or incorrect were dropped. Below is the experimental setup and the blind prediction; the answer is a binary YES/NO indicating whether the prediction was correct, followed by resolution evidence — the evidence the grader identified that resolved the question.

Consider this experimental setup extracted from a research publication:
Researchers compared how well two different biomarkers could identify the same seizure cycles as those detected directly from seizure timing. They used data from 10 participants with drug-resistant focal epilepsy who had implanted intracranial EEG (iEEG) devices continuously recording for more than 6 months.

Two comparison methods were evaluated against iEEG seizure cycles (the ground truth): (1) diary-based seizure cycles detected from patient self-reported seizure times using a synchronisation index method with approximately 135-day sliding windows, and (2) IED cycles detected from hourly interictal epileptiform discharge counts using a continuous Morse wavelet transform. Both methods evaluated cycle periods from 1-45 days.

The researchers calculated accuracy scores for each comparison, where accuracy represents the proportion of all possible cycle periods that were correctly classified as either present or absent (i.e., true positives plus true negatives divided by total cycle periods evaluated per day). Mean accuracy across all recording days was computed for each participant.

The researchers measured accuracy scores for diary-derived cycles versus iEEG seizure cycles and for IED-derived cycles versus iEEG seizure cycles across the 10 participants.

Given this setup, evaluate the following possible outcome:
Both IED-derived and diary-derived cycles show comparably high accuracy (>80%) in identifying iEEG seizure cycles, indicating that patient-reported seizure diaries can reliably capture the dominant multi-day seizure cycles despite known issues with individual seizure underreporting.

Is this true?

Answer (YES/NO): YES